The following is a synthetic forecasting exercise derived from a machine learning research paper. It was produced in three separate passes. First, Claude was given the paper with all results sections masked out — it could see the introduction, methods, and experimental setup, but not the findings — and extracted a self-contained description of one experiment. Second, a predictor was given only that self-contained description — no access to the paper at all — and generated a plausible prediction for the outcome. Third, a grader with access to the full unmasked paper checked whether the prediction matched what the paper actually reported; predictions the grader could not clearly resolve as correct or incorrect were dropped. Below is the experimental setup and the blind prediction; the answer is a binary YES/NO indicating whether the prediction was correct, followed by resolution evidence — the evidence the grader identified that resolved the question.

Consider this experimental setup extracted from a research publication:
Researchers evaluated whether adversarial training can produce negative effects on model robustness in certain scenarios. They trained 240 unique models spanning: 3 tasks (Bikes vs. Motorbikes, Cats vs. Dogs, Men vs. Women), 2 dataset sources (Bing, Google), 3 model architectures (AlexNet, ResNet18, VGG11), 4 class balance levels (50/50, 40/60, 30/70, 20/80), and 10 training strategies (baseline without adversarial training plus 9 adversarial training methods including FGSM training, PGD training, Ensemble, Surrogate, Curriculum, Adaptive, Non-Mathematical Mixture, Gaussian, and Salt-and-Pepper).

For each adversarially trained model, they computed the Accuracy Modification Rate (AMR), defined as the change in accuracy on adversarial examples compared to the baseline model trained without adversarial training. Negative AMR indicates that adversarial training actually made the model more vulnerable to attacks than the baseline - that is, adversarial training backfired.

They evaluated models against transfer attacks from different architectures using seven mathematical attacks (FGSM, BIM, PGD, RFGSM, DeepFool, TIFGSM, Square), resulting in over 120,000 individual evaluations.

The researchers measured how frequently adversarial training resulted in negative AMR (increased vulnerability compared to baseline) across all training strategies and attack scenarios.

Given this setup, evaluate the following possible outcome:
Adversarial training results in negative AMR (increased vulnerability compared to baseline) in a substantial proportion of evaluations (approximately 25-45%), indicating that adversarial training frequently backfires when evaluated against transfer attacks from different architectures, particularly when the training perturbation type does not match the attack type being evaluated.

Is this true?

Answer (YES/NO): NO